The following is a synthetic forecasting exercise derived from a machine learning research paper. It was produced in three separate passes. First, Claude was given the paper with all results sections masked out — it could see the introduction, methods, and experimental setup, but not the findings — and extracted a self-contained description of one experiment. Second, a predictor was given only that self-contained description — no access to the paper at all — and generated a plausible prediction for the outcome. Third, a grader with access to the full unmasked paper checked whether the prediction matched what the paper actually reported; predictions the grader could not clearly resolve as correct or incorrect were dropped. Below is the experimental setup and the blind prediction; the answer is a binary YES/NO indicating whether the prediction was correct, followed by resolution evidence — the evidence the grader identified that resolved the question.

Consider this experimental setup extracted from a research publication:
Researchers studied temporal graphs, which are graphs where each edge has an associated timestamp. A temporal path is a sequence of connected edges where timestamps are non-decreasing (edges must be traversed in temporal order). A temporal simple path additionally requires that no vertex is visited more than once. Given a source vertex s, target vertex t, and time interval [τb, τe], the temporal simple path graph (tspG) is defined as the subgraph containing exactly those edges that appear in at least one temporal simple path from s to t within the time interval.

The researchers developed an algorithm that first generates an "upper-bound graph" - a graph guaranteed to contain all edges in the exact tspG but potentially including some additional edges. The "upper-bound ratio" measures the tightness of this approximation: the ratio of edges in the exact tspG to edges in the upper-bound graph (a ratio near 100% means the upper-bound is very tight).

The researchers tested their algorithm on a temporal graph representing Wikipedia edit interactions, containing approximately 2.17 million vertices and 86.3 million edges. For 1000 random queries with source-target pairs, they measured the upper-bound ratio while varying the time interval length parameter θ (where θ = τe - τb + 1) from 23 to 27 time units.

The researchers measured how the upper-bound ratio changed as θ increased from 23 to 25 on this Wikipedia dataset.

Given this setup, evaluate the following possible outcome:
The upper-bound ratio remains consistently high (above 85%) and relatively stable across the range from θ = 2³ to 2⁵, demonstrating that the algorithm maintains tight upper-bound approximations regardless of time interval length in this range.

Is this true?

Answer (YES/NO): NO